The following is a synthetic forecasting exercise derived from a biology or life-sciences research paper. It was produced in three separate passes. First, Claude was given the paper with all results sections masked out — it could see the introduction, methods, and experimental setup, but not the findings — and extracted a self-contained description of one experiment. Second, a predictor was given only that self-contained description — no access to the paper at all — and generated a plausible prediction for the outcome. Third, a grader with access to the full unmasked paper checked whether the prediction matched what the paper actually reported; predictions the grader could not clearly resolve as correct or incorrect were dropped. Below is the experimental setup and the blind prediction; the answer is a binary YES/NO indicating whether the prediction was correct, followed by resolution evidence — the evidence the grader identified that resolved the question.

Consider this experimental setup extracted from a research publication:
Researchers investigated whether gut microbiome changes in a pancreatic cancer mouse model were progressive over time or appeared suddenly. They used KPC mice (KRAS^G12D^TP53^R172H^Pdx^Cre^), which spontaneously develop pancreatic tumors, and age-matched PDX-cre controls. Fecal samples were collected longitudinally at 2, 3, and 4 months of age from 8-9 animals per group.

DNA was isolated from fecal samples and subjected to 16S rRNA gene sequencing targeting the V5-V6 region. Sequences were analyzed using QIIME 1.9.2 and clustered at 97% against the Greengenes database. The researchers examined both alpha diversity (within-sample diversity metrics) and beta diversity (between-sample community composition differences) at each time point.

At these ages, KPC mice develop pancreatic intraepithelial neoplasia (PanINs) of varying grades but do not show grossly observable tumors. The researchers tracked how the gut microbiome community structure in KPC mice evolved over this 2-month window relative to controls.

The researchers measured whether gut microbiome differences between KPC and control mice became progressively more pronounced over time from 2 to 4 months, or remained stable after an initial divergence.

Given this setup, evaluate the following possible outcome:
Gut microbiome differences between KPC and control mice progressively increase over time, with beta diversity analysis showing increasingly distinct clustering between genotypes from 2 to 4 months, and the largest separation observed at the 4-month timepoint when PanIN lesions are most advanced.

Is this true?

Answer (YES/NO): YES